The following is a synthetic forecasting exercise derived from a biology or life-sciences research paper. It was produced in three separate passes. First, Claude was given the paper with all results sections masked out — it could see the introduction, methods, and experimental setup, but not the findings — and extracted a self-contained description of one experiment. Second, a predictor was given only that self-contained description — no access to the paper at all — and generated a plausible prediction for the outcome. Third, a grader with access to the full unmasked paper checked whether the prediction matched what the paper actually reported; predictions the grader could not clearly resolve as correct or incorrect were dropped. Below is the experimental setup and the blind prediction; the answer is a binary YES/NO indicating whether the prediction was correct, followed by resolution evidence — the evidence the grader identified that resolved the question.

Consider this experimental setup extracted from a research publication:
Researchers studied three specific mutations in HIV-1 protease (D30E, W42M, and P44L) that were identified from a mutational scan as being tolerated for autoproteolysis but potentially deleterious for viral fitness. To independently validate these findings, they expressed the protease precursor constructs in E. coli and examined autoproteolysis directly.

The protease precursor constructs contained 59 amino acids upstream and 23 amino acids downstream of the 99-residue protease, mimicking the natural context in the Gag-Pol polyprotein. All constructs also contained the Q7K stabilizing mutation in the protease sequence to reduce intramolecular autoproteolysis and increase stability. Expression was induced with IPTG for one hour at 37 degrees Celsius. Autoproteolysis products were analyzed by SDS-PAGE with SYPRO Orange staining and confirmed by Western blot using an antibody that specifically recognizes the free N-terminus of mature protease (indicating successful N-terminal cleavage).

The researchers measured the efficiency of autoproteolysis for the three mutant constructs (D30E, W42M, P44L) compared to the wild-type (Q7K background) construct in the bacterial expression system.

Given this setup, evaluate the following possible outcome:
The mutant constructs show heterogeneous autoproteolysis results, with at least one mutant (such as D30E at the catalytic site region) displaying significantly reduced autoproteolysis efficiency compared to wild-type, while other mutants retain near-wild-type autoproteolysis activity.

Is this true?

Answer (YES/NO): NO